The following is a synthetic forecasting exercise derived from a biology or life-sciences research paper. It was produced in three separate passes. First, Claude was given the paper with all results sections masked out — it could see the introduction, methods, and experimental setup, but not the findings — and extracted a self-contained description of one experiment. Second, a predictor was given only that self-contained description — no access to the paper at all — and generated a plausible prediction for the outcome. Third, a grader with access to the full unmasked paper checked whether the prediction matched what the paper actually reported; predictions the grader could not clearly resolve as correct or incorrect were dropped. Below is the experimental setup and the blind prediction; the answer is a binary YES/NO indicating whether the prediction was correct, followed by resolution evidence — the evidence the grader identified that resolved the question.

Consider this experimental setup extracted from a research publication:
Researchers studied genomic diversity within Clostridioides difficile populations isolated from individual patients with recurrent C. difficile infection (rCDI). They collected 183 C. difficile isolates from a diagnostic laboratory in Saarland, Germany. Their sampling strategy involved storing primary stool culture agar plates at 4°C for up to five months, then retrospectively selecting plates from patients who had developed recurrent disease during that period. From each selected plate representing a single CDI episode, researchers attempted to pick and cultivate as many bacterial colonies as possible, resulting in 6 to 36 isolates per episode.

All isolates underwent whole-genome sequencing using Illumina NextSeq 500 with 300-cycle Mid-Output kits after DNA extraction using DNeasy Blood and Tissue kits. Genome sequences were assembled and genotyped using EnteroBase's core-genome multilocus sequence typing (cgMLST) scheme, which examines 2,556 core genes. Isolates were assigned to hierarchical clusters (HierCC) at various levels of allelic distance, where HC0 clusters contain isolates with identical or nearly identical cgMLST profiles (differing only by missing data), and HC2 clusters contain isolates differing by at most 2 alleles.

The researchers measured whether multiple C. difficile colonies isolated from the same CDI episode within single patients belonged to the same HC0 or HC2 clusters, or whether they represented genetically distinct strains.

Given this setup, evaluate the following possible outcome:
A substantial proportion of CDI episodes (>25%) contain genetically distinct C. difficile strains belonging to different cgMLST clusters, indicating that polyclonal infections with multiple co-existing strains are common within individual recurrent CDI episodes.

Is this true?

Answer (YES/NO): NO